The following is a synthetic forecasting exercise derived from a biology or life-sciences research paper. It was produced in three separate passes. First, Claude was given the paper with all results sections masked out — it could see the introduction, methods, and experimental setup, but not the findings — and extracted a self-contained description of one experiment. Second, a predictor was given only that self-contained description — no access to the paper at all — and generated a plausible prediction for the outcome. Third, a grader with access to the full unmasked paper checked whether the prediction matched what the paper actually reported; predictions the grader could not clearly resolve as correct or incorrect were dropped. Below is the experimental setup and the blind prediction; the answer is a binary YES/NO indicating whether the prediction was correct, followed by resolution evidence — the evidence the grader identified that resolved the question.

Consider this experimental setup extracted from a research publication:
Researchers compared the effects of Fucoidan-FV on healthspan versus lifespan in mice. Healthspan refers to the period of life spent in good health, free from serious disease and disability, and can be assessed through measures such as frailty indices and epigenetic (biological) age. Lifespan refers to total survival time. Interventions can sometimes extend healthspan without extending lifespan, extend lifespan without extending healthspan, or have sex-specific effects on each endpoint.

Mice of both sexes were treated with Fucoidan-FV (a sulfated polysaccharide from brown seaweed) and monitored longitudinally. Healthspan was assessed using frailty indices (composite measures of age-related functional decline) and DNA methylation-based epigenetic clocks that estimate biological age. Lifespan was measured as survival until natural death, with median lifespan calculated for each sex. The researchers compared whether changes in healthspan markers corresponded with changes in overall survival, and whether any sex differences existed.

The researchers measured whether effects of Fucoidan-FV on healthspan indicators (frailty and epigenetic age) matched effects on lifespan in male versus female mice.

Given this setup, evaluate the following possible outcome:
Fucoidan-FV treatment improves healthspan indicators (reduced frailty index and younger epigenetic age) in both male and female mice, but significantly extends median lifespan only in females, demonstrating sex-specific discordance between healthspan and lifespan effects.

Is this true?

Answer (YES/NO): NO